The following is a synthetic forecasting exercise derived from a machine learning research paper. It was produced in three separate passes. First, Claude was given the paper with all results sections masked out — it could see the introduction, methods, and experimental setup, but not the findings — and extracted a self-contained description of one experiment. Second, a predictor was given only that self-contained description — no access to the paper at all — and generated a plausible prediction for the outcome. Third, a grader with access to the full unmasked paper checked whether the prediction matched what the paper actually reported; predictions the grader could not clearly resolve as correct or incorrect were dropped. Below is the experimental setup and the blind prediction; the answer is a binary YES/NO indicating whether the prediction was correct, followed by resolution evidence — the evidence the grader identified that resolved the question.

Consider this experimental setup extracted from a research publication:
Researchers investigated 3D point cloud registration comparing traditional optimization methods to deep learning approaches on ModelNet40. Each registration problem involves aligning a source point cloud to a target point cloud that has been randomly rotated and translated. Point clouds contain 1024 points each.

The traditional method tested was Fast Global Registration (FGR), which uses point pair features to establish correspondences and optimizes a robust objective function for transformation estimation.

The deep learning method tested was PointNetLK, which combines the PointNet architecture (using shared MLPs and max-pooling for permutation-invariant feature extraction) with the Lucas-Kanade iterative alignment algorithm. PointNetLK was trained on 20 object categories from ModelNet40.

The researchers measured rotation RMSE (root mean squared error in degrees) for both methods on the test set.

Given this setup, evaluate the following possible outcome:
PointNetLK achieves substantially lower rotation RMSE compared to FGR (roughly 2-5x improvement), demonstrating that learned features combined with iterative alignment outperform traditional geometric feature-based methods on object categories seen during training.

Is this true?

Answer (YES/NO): NO